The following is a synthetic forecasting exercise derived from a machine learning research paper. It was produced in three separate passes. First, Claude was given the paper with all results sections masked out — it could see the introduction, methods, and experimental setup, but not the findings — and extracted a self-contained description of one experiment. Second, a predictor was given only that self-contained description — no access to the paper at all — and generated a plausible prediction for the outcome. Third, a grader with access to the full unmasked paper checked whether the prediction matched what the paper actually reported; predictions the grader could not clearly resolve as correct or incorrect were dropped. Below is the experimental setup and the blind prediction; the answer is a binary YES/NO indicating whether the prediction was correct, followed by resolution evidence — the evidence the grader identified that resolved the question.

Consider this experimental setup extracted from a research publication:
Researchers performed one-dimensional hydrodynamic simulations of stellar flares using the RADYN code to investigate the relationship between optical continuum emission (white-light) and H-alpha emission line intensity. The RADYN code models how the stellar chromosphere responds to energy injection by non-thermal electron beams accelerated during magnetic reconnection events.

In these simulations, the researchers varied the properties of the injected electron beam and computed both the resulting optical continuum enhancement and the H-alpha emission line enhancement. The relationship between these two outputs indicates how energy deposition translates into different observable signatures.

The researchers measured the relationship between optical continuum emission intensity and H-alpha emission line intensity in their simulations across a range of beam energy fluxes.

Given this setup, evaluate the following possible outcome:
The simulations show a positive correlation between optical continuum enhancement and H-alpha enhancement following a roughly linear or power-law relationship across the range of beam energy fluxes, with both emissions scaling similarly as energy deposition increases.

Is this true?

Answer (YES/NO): NO